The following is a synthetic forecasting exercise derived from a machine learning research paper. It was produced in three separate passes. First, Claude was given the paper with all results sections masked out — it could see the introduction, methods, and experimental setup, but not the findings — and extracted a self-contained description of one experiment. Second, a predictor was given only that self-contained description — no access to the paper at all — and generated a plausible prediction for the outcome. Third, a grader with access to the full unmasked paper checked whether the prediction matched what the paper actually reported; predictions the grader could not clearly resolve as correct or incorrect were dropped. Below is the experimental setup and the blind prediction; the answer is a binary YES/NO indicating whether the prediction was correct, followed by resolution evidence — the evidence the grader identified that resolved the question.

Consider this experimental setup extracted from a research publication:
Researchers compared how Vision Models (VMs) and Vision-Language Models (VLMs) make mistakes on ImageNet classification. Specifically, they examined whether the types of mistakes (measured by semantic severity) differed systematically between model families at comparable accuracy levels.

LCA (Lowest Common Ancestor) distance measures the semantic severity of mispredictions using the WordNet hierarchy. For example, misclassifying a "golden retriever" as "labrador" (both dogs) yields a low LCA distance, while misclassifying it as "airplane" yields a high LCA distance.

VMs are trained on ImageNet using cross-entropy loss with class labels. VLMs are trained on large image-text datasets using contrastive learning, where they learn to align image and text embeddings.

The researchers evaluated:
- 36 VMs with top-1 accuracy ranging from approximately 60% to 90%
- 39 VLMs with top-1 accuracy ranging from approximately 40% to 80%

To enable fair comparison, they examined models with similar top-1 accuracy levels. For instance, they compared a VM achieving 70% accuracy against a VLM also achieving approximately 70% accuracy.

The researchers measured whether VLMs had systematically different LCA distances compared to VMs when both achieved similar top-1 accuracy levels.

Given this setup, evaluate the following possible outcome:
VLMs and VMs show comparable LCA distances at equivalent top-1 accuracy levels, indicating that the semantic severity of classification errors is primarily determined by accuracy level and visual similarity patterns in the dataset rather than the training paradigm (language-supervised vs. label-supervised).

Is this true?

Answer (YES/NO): NO